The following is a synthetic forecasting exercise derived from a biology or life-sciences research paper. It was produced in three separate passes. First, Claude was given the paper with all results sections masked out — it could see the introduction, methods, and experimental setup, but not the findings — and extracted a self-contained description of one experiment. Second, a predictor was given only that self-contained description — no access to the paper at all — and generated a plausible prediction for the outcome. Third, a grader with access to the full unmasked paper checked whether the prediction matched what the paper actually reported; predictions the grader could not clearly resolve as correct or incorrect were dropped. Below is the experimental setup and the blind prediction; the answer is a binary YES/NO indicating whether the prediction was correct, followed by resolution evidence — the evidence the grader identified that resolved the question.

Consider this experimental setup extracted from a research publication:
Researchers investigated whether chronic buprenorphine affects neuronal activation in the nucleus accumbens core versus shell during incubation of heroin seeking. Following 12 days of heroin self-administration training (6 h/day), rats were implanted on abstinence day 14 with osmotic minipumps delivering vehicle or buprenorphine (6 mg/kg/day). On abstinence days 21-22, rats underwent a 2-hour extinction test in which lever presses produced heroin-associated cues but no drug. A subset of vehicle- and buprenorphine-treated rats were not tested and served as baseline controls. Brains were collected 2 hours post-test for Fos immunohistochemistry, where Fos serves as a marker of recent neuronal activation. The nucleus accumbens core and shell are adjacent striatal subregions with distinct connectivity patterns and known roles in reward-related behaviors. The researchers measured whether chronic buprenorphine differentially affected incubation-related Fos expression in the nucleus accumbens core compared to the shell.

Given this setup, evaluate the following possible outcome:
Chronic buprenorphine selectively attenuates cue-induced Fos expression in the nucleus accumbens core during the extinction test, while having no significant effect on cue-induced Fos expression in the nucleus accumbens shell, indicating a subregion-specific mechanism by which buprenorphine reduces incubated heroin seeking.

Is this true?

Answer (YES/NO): YES